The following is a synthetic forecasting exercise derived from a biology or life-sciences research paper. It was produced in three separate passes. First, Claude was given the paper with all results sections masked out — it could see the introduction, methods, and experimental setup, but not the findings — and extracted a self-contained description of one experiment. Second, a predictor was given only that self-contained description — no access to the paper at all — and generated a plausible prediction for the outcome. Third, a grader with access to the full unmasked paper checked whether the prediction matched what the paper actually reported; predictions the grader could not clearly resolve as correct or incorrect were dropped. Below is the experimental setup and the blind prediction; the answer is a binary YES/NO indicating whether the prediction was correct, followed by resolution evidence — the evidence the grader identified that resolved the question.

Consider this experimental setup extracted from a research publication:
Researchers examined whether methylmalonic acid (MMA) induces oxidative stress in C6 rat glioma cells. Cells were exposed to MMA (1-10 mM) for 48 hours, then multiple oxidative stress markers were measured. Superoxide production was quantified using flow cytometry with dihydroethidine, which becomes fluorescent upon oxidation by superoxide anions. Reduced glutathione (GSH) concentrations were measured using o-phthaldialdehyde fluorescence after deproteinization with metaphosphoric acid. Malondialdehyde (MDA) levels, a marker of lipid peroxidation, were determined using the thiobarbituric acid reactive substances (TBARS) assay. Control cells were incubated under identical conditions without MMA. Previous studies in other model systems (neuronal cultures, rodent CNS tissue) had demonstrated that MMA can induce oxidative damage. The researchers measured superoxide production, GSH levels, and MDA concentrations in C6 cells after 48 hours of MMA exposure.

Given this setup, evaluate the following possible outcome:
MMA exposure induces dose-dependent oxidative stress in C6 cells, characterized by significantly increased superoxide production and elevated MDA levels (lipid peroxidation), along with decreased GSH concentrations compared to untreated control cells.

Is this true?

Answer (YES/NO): NO